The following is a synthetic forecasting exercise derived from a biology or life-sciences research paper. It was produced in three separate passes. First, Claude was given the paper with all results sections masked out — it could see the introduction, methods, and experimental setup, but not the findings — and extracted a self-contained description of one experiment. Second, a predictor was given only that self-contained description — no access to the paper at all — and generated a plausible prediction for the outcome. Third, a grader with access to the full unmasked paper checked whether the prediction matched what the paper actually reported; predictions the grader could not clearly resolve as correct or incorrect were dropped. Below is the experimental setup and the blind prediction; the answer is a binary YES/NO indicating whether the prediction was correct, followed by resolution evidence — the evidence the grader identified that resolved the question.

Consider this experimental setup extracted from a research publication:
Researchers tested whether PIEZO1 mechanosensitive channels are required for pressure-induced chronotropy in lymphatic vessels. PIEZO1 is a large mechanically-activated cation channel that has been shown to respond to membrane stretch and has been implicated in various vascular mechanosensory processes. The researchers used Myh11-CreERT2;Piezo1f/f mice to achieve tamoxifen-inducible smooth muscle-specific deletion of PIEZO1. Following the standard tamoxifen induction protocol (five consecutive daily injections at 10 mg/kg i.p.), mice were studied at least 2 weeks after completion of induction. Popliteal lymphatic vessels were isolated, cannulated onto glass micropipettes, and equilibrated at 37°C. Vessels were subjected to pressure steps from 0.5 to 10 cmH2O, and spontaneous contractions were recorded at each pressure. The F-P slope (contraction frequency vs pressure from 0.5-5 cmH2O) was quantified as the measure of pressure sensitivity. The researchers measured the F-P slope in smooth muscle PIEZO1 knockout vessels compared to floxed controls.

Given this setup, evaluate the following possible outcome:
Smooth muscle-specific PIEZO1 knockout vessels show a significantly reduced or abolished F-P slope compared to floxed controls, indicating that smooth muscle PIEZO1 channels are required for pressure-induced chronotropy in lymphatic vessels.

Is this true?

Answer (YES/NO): NO